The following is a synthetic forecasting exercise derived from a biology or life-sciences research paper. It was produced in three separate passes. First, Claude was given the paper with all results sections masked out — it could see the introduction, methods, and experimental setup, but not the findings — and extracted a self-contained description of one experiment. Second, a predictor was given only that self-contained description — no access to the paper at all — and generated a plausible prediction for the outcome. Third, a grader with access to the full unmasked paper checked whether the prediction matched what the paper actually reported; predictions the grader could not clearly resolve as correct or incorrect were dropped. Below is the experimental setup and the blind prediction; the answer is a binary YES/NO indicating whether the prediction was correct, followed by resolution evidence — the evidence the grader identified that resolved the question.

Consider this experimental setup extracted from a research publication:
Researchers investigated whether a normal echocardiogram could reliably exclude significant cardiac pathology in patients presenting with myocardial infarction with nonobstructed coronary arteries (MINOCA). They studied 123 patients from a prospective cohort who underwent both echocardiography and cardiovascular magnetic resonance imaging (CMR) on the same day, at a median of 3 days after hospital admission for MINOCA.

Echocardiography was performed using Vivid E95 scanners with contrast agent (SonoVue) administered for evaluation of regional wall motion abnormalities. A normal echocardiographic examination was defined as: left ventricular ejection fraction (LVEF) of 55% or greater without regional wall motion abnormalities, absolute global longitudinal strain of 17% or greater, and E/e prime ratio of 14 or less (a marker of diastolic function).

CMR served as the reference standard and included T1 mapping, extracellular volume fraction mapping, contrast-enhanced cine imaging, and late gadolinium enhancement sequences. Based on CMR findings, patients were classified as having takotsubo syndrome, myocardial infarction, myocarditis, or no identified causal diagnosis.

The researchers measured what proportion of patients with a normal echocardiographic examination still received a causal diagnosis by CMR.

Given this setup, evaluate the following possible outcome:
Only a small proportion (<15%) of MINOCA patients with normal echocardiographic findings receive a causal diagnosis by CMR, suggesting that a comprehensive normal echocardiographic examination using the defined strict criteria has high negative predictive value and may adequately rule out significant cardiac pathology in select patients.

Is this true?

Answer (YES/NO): NO